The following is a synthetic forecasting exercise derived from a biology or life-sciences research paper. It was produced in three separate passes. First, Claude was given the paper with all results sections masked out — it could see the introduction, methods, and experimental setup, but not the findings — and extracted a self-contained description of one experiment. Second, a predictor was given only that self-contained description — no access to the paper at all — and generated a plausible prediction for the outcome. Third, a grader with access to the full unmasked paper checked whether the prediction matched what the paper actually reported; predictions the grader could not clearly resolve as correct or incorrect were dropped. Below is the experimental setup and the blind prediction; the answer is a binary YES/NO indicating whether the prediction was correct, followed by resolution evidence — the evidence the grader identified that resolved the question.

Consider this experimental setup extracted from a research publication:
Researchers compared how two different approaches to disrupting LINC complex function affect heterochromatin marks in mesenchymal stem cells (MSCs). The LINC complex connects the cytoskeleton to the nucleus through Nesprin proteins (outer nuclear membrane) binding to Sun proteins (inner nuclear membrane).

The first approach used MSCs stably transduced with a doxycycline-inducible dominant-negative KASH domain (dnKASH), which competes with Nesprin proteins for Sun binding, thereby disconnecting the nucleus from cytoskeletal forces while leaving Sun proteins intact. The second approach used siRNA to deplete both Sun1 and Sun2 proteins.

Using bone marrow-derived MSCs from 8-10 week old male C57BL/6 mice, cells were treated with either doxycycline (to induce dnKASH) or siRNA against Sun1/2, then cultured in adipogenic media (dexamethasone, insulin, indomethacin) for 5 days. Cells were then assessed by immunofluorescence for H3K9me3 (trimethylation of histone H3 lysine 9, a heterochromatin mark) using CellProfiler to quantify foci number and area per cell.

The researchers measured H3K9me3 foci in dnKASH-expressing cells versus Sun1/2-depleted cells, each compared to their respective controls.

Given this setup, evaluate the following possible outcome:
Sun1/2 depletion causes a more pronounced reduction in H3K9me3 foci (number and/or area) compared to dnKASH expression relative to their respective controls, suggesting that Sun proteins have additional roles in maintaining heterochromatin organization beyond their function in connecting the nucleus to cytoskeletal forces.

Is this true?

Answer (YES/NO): NO